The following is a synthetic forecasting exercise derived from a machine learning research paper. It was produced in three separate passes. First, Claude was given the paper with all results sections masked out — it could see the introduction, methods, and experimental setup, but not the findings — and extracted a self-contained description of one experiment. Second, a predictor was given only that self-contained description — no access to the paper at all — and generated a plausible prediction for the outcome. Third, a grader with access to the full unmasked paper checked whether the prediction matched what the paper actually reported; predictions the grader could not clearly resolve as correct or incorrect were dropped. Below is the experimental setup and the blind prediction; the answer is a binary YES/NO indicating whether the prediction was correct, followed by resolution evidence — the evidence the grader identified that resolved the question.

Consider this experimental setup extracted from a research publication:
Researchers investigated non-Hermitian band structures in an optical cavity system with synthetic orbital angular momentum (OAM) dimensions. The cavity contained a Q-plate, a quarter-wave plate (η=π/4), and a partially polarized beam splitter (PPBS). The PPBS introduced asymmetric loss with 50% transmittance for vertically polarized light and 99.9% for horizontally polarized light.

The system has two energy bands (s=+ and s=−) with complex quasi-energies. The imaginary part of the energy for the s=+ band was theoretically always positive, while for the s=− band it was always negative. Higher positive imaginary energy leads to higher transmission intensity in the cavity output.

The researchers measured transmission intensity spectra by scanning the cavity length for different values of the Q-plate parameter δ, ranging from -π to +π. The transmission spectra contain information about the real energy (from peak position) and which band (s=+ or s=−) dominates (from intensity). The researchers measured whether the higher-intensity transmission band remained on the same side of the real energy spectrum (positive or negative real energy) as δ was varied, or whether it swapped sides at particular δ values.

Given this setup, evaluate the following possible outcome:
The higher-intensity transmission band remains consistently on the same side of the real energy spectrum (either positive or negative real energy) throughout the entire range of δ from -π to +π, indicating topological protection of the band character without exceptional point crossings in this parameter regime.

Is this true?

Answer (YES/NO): NO